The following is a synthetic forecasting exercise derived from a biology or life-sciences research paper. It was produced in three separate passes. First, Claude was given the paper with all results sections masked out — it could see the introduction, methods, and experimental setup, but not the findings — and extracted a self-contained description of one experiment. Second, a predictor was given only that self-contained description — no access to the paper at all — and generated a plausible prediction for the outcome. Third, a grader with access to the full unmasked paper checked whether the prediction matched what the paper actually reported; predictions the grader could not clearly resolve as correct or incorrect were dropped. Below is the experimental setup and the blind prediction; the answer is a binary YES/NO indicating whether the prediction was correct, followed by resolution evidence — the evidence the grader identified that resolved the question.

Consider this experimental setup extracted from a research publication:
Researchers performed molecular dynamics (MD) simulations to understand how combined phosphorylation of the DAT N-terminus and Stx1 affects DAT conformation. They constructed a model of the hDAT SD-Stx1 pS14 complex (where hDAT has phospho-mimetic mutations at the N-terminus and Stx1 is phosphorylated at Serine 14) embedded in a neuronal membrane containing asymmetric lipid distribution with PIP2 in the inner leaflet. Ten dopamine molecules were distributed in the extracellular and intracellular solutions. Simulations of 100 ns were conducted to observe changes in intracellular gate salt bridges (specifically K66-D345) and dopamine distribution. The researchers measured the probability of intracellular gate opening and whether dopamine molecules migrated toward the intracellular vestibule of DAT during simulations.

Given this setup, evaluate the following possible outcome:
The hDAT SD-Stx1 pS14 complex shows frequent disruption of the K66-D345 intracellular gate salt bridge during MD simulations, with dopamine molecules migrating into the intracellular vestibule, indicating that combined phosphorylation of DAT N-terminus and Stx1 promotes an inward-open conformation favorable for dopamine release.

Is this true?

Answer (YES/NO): YES